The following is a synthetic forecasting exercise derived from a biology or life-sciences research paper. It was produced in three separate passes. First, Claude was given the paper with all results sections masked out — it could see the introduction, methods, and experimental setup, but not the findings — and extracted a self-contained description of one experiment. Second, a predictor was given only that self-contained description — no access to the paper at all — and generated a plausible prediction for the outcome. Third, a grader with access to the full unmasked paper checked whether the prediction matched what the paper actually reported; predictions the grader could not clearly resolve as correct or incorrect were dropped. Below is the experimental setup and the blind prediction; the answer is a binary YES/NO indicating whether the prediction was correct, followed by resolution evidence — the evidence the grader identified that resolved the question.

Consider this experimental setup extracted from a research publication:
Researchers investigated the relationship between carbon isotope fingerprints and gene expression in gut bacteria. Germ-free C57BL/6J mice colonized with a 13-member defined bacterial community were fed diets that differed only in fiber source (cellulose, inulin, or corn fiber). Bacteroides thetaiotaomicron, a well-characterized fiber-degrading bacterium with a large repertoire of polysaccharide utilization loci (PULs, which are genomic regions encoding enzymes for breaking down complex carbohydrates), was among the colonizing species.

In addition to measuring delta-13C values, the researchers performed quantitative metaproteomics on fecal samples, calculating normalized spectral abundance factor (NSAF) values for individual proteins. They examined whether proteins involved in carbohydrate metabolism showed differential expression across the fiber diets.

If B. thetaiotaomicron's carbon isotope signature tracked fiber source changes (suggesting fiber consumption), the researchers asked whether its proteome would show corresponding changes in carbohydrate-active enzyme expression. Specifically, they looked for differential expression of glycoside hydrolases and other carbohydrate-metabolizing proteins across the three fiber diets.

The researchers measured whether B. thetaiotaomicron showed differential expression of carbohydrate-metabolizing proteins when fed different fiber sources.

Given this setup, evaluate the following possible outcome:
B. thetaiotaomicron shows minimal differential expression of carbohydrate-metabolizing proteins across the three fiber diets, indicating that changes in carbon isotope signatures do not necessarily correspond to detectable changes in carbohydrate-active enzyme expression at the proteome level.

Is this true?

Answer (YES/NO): NO